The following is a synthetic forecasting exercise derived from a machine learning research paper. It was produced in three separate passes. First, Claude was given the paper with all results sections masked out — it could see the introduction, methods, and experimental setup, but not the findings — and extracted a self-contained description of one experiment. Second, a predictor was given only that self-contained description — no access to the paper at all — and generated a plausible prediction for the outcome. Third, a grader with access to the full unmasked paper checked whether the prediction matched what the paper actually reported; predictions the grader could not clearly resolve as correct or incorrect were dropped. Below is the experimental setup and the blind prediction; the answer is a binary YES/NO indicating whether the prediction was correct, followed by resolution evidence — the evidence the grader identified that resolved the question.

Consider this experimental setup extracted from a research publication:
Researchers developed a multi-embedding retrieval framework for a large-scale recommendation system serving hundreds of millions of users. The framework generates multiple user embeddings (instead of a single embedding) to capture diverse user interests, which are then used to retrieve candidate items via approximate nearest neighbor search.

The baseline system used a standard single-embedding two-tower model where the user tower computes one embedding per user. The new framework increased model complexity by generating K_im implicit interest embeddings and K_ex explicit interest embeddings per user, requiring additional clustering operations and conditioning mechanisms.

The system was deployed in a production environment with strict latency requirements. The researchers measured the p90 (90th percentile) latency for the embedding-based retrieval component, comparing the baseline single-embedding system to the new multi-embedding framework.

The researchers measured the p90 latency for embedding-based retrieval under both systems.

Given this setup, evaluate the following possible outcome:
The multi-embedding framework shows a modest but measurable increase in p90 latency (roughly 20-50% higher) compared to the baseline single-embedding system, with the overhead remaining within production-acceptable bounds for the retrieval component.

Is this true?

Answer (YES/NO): YES